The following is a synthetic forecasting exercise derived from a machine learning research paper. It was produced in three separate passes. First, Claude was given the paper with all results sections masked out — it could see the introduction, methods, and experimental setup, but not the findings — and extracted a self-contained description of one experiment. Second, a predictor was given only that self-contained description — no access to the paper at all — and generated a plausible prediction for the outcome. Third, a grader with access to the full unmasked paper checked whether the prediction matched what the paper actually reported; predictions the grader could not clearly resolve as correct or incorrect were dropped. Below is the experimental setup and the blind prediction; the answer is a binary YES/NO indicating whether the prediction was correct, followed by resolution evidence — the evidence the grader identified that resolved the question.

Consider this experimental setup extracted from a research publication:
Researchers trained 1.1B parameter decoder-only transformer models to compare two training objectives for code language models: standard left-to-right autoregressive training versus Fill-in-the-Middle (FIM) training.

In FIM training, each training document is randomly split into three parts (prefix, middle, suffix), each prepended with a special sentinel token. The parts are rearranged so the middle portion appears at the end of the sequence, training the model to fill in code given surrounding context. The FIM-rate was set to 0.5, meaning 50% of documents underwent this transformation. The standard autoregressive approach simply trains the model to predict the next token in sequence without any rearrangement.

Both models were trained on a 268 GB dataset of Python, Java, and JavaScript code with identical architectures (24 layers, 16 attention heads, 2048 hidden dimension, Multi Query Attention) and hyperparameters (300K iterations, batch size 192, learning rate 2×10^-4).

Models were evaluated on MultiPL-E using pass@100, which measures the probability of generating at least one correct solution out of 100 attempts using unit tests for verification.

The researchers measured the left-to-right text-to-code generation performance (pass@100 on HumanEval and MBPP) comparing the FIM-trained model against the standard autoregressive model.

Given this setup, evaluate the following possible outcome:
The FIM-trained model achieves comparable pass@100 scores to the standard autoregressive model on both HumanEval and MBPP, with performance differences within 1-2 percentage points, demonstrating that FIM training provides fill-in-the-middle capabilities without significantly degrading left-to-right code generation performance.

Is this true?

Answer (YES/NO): NO